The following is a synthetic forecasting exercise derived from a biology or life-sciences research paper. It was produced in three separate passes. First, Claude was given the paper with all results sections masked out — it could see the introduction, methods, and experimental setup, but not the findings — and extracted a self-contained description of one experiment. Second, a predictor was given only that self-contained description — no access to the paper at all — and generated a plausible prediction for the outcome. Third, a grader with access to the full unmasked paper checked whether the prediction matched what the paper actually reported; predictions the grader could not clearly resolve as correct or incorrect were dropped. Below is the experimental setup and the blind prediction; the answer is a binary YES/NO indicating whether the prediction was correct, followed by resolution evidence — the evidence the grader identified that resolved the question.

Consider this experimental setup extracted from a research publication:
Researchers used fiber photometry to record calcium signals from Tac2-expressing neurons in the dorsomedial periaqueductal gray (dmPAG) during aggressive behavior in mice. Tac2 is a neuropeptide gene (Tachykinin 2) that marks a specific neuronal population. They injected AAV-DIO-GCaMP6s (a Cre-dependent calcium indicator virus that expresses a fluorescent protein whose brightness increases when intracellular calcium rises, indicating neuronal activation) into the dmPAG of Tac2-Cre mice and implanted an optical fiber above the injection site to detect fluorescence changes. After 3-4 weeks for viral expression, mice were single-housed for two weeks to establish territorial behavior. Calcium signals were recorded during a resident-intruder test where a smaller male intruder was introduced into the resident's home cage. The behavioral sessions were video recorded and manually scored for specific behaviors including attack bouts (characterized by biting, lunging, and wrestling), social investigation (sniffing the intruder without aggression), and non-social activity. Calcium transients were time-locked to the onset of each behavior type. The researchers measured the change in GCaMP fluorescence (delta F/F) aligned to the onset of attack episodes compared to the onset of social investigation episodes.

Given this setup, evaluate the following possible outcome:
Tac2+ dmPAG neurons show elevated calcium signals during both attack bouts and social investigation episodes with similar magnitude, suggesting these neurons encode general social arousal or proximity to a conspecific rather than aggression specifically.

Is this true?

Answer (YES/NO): NO